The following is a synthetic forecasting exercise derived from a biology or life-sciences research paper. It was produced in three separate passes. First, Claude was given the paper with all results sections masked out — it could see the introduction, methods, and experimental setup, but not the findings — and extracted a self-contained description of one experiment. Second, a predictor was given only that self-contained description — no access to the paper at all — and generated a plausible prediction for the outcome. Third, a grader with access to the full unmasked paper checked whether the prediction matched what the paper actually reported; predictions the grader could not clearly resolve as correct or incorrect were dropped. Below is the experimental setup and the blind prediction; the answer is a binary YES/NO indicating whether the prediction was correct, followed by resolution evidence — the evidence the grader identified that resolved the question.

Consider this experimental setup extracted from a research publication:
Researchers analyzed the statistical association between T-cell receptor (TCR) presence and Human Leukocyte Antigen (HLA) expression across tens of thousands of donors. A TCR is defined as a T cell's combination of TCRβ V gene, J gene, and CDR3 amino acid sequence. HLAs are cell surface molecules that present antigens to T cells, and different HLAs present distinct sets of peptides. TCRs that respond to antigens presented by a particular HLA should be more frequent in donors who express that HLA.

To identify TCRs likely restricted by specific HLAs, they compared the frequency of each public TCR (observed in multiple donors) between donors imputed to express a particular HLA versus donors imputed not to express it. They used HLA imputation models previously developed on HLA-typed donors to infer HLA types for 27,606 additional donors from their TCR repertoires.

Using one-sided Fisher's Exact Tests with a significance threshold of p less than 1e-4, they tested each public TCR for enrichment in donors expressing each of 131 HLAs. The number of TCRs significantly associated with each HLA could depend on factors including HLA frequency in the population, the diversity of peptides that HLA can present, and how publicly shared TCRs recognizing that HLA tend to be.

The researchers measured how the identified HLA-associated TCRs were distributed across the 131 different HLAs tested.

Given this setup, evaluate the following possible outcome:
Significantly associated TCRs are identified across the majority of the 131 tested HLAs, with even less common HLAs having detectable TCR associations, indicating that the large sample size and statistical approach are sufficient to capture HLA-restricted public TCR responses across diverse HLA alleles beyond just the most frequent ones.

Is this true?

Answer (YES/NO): YES